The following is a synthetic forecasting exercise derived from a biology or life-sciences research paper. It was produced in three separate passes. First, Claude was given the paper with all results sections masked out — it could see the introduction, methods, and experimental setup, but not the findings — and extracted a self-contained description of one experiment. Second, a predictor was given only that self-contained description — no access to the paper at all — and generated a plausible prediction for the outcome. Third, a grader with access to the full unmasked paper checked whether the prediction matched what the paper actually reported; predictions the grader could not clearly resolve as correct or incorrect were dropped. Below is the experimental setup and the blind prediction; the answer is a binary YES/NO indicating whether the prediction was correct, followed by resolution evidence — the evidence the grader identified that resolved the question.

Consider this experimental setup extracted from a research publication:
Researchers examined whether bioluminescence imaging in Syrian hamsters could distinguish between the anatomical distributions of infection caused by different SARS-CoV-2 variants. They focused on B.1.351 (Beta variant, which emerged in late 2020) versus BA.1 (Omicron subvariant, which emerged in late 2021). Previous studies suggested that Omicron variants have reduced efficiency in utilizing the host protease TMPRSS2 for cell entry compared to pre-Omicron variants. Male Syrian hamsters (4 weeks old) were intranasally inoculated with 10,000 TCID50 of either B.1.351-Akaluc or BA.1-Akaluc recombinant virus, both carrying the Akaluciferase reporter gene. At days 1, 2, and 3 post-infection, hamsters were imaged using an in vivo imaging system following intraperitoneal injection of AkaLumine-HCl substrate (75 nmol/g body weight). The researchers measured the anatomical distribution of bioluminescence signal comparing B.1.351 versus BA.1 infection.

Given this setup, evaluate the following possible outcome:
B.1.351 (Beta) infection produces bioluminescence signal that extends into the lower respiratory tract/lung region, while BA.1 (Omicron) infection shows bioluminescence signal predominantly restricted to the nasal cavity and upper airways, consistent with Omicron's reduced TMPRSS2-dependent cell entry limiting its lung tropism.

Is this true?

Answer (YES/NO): YES